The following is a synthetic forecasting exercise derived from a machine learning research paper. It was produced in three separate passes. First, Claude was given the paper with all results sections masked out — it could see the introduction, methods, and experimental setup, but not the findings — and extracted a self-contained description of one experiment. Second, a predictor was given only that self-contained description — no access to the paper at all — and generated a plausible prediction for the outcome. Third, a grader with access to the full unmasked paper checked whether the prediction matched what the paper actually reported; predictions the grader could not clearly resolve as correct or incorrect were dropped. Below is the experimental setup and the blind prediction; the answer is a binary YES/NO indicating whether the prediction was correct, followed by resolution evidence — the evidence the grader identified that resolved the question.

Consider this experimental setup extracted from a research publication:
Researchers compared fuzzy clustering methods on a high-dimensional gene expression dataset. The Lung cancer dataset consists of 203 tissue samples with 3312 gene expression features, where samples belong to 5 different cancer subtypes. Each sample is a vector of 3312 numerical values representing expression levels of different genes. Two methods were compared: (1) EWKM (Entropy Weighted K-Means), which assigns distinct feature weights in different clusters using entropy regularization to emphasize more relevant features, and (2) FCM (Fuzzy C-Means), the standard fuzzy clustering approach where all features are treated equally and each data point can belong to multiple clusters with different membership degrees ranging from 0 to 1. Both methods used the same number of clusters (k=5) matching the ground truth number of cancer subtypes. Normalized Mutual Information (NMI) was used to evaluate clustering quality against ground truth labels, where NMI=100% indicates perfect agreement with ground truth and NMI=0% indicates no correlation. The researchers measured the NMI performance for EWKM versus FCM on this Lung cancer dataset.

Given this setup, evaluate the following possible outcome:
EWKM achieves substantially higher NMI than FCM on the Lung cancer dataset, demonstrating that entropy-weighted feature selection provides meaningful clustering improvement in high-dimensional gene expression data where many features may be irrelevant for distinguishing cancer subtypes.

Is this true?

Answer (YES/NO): YES